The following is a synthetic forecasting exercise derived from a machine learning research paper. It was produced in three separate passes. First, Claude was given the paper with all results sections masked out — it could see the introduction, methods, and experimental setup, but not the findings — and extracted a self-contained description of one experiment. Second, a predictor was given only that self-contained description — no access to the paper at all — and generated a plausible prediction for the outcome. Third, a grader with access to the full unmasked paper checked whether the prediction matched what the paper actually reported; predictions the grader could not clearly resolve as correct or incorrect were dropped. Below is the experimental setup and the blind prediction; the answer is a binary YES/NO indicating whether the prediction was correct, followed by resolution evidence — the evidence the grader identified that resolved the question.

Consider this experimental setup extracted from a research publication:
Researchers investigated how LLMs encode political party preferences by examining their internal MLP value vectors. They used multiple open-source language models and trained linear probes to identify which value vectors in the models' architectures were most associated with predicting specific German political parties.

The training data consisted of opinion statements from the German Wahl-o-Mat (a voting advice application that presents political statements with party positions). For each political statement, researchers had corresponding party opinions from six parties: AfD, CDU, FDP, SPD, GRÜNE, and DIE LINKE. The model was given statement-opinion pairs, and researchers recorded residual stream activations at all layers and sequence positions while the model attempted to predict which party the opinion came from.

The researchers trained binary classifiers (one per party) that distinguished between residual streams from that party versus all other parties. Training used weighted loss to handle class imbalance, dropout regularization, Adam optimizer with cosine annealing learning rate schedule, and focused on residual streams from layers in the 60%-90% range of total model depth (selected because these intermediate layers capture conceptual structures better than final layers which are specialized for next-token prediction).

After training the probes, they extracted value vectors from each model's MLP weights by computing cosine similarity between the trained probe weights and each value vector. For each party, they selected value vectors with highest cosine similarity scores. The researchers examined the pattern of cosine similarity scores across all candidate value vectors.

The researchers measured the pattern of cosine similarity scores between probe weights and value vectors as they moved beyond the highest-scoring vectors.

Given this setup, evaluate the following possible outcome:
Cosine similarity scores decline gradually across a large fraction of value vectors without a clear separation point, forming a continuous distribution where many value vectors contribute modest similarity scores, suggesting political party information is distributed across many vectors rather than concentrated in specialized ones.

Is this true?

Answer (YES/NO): NO